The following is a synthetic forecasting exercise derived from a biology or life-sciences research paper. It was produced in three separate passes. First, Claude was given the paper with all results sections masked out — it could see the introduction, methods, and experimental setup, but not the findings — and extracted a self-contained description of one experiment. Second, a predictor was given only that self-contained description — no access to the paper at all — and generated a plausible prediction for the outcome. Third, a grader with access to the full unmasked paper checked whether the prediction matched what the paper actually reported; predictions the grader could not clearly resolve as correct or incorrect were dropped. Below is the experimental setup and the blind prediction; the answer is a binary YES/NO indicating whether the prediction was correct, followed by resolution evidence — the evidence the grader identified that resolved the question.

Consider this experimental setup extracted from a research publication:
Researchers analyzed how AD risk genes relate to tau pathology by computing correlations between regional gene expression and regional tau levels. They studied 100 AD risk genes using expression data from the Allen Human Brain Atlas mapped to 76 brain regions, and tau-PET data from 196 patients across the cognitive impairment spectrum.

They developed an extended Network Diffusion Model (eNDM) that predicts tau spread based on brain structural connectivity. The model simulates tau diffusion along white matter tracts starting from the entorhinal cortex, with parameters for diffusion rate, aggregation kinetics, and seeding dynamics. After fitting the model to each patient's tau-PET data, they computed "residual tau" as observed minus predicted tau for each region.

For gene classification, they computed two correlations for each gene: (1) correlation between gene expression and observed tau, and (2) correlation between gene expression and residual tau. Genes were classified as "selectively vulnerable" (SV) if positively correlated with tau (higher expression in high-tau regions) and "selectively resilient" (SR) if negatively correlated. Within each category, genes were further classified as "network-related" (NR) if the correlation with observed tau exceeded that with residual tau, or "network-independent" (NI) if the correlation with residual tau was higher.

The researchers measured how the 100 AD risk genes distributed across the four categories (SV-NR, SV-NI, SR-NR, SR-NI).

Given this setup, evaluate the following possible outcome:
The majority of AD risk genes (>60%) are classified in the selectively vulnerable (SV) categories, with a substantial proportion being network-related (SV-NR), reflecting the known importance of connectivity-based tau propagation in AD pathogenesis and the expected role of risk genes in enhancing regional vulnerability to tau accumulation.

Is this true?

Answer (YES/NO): NO